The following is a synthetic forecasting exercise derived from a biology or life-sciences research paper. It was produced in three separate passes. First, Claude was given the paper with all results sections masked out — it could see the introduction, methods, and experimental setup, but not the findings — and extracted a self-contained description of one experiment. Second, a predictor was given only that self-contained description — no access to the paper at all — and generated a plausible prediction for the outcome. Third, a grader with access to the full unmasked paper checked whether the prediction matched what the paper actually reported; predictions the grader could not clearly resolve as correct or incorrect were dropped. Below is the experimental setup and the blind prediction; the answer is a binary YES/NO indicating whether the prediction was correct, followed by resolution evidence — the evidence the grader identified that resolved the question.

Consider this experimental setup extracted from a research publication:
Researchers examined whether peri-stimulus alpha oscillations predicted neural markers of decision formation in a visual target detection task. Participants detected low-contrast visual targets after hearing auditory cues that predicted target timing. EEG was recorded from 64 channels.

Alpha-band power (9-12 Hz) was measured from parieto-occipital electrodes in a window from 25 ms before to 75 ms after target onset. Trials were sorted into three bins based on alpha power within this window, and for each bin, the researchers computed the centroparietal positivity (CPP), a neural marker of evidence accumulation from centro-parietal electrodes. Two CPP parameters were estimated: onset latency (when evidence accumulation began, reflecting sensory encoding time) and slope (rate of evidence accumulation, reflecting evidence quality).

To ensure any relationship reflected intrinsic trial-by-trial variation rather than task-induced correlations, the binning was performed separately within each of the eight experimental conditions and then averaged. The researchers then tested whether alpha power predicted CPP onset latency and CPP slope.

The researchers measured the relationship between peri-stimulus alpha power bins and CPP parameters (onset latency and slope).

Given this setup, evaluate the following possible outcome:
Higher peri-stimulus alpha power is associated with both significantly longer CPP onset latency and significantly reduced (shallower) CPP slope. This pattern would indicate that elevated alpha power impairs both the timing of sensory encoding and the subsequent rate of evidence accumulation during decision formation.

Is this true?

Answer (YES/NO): NO